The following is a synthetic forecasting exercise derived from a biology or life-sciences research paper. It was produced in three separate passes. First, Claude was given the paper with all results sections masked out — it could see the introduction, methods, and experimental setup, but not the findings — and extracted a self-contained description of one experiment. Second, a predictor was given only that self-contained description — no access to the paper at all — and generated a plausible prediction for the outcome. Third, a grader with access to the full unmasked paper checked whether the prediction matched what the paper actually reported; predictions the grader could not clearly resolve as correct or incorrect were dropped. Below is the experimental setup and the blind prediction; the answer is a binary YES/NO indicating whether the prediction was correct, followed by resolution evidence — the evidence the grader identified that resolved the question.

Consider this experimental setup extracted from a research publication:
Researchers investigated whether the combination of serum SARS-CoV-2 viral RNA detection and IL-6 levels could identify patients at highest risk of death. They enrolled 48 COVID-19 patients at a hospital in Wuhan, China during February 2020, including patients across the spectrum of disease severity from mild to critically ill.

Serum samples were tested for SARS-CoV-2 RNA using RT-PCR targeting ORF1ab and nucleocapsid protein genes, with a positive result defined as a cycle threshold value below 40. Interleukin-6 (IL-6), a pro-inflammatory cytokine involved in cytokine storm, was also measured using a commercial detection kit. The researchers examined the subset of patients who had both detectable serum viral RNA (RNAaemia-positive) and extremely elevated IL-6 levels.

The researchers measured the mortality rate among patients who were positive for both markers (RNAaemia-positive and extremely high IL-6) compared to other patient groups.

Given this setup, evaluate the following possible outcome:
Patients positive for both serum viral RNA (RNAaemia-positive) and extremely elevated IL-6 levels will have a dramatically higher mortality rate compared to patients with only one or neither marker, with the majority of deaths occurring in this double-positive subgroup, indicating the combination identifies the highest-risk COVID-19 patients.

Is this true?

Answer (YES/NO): NO